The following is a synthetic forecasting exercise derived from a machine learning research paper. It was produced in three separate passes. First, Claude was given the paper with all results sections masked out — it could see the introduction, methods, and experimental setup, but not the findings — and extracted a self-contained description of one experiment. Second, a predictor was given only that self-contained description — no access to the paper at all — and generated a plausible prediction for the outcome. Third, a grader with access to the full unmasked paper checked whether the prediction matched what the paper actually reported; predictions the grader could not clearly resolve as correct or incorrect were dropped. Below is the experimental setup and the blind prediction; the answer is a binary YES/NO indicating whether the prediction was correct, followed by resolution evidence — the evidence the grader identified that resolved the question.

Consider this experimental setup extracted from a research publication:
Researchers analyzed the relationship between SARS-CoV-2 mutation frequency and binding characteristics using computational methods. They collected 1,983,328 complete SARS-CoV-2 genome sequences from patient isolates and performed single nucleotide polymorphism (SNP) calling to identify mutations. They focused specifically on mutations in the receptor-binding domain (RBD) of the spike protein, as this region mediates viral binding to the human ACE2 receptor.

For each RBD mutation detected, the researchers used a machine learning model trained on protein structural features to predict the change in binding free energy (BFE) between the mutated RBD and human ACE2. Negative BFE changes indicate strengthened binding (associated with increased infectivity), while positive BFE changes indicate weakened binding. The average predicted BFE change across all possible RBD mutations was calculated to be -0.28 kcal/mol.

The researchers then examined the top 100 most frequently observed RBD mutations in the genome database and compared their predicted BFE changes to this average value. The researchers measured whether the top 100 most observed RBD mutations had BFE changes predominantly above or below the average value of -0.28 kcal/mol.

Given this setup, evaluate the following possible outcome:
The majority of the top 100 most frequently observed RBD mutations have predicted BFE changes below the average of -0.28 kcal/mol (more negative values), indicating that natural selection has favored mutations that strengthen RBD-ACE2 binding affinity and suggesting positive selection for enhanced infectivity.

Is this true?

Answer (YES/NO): NO